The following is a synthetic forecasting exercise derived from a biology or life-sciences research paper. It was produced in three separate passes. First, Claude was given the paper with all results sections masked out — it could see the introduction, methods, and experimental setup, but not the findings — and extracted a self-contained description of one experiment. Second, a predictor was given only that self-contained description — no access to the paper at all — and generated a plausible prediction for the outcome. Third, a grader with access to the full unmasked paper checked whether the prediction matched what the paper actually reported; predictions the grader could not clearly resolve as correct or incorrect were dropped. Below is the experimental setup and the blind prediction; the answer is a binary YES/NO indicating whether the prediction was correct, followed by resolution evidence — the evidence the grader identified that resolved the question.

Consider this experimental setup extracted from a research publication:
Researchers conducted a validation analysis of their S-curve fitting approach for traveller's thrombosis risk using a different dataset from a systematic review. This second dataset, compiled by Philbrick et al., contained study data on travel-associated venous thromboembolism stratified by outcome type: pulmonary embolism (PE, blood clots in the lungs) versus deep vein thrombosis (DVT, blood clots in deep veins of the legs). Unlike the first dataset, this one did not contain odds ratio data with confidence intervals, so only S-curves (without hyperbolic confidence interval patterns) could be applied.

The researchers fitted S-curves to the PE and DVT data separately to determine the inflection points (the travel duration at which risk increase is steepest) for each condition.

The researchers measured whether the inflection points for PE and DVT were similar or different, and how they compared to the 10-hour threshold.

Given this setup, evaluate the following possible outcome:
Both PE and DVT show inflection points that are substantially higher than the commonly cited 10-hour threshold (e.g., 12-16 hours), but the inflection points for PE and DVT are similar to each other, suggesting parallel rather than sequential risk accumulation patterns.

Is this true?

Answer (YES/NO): NO